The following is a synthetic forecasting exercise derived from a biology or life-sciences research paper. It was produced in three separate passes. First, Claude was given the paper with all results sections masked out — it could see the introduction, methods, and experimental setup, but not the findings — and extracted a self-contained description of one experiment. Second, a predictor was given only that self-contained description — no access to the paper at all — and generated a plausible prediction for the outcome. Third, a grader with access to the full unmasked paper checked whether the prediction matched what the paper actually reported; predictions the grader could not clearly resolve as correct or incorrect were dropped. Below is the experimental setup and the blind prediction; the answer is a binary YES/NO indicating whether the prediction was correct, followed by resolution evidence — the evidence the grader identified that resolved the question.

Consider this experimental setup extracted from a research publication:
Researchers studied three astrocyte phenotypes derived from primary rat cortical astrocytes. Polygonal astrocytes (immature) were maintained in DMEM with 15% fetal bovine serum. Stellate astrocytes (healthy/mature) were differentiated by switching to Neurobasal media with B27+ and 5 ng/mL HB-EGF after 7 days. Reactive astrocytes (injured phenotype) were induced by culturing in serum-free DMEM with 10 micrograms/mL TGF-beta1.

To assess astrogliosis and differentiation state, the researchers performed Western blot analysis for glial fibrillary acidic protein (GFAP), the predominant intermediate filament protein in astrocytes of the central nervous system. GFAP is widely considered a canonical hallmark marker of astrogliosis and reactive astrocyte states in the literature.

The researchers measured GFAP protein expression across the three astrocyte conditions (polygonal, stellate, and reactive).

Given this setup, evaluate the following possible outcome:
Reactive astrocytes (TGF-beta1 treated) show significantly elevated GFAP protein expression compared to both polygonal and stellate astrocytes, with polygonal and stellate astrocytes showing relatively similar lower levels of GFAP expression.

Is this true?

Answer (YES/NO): NO